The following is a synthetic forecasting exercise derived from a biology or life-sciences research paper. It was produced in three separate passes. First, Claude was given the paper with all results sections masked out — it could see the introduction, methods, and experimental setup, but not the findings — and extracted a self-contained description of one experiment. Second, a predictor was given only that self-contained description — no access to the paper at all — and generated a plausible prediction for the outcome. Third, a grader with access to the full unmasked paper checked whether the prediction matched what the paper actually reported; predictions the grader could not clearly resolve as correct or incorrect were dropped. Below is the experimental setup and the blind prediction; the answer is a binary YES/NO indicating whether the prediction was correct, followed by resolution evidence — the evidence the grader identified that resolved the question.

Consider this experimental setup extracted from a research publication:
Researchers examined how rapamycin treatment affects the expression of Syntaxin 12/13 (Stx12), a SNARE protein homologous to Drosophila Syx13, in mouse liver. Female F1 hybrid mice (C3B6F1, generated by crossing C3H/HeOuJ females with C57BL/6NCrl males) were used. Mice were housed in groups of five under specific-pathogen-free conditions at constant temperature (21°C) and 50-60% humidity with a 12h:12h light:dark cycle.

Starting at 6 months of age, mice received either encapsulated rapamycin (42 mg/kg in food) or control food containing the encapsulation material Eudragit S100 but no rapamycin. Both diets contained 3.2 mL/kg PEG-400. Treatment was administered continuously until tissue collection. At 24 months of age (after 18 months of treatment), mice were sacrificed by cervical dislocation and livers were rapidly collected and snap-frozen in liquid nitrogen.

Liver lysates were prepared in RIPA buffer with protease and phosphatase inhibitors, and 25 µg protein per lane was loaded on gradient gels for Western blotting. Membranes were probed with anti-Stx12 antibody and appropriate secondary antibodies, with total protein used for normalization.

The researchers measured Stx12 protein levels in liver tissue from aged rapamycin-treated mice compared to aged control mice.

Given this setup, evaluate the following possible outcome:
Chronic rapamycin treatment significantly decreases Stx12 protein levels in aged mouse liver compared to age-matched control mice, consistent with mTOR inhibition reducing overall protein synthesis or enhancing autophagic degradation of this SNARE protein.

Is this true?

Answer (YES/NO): NO